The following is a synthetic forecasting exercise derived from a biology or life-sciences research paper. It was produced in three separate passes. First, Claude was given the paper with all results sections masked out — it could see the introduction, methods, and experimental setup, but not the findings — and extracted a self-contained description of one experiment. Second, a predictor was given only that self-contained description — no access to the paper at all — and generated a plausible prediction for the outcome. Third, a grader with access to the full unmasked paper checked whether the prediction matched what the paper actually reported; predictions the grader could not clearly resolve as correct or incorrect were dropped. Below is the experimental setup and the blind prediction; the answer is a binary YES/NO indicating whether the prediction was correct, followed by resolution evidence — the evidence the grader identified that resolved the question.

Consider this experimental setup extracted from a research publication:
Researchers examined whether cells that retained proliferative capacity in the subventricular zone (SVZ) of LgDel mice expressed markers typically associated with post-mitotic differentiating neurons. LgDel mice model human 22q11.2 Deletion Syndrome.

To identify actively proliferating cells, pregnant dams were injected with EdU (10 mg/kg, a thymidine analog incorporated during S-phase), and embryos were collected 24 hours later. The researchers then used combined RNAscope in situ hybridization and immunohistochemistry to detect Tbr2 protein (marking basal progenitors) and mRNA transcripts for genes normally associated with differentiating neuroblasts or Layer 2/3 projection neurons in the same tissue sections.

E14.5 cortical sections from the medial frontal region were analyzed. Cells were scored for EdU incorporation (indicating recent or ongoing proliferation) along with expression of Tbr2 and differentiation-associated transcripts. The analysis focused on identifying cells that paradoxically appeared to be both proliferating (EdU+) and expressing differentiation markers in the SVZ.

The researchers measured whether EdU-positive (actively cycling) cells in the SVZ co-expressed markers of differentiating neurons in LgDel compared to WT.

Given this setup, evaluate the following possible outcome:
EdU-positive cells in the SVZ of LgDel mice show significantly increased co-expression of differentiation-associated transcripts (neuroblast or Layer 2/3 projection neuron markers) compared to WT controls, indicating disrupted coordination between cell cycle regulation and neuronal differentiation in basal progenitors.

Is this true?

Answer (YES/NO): NO